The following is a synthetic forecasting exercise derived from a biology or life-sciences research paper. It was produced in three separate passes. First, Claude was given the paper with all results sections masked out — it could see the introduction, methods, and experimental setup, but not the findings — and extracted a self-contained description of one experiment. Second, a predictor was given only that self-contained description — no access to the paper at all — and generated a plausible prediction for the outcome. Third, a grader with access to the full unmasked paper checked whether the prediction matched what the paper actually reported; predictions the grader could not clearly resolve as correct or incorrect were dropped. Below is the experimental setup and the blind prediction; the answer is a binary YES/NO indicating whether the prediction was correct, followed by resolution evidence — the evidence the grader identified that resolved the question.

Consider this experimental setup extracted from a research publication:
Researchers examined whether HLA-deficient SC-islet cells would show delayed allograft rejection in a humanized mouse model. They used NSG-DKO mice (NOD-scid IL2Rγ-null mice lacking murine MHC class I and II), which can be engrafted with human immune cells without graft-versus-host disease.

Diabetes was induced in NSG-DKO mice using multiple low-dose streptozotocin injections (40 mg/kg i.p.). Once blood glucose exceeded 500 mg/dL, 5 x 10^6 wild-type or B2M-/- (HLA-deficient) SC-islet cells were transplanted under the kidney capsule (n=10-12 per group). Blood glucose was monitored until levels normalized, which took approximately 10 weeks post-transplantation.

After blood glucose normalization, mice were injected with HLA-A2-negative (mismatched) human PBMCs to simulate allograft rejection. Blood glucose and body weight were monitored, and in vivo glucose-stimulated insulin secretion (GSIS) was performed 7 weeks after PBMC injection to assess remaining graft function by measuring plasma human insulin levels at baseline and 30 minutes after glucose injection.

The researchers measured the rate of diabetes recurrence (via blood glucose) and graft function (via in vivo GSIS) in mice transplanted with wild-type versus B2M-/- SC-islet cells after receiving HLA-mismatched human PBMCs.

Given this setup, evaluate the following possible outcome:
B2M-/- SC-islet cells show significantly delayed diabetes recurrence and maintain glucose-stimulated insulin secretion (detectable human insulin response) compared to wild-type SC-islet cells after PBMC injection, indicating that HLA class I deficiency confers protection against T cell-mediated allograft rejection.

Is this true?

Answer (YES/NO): YES